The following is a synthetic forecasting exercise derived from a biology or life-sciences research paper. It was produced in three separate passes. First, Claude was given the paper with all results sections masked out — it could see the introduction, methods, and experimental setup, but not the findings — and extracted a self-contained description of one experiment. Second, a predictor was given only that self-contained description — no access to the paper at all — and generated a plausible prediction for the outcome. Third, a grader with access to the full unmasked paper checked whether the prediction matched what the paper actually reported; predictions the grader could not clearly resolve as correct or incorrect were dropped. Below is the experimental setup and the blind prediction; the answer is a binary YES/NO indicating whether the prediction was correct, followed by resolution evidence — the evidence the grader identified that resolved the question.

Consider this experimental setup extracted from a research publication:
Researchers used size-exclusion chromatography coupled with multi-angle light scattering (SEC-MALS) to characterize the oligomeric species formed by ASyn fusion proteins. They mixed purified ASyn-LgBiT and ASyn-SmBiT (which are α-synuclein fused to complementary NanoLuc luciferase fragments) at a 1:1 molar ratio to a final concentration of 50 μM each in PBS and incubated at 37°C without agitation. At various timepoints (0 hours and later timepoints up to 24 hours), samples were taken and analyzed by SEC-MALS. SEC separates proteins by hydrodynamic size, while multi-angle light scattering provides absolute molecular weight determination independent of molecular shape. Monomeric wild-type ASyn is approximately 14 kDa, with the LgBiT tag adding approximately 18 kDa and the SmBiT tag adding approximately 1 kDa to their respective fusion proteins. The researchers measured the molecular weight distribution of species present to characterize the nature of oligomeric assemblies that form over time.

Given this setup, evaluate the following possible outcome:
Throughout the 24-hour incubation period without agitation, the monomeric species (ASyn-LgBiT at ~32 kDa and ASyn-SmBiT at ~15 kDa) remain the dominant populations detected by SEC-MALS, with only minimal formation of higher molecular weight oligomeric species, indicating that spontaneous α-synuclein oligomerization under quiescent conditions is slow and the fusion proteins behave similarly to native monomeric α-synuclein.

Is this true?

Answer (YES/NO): NO